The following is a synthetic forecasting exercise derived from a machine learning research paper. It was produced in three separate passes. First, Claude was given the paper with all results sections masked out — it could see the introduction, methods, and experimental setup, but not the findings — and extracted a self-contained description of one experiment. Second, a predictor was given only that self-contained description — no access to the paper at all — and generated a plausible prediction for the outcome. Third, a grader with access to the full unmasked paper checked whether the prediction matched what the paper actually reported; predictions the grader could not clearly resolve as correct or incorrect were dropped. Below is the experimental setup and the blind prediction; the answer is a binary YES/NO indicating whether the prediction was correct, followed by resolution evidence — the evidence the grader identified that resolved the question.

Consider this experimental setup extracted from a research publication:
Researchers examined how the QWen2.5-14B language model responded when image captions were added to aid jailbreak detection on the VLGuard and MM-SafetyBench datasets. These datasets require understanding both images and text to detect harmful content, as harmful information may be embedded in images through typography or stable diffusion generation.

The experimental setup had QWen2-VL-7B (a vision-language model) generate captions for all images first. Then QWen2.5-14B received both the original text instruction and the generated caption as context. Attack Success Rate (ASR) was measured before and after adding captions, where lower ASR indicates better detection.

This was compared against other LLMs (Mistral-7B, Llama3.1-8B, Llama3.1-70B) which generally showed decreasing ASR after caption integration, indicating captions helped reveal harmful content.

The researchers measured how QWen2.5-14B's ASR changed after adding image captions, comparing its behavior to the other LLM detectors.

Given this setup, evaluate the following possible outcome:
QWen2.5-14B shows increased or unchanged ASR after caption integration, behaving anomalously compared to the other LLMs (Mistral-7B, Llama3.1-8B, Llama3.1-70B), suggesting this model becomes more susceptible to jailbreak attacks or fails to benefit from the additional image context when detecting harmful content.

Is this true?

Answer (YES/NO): YES